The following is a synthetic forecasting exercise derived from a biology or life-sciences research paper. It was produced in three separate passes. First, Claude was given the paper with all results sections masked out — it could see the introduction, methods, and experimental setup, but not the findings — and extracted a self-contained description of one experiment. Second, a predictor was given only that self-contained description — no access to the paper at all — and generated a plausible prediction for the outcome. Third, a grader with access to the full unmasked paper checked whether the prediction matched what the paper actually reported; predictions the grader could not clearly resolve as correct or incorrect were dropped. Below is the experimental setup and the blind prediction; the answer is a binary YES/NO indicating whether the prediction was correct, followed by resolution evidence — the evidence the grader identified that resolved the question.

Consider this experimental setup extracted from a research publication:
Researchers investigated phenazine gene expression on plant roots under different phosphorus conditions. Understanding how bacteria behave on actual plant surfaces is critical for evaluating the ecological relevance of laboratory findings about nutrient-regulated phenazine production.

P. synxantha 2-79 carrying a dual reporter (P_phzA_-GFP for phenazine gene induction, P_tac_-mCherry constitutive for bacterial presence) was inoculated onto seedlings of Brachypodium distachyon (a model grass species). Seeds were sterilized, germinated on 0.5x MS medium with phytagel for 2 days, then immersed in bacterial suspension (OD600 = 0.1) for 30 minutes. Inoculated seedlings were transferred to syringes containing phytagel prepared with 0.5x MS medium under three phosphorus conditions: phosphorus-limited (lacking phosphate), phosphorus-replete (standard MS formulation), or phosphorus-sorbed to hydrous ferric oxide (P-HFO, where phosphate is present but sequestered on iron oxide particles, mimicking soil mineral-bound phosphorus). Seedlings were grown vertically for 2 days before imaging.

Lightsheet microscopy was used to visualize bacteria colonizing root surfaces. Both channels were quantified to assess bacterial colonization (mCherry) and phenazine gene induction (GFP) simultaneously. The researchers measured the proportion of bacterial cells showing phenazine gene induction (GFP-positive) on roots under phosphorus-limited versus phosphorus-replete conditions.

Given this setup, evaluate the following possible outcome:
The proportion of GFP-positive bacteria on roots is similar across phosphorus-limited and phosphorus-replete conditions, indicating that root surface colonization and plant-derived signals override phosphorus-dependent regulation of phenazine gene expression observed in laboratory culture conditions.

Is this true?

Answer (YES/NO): NO